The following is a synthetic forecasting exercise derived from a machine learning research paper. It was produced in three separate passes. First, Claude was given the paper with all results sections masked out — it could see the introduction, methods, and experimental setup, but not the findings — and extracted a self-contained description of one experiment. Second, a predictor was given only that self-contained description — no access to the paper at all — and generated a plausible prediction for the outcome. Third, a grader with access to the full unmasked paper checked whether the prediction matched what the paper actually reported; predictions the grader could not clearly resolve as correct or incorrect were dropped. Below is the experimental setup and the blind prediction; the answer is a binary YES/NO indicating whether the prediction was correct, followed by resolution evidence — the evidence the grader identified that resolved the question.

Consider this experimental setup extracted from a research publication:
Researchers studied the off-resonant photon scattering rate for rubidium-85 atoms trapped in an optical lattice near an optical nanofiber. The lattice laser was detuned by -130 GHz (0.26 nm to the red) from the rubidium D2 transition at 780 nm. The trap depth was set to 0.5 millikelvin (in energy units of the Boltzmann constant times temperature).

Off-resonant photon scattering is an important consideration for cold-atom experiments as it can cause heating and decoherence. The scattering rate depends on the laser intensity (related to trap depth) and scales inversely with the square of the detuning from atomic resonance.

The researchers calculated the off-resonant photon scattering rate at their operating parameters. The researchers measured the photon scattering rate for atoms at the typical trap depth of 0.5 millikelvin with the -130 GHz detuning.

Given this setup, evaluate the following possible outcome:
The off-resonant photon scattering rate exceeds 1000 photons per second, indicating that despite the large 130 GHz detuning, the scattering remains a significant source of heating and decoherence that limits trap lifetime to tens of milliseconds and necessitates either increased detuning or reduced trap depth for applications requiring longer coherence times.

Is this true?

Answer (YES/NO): NO